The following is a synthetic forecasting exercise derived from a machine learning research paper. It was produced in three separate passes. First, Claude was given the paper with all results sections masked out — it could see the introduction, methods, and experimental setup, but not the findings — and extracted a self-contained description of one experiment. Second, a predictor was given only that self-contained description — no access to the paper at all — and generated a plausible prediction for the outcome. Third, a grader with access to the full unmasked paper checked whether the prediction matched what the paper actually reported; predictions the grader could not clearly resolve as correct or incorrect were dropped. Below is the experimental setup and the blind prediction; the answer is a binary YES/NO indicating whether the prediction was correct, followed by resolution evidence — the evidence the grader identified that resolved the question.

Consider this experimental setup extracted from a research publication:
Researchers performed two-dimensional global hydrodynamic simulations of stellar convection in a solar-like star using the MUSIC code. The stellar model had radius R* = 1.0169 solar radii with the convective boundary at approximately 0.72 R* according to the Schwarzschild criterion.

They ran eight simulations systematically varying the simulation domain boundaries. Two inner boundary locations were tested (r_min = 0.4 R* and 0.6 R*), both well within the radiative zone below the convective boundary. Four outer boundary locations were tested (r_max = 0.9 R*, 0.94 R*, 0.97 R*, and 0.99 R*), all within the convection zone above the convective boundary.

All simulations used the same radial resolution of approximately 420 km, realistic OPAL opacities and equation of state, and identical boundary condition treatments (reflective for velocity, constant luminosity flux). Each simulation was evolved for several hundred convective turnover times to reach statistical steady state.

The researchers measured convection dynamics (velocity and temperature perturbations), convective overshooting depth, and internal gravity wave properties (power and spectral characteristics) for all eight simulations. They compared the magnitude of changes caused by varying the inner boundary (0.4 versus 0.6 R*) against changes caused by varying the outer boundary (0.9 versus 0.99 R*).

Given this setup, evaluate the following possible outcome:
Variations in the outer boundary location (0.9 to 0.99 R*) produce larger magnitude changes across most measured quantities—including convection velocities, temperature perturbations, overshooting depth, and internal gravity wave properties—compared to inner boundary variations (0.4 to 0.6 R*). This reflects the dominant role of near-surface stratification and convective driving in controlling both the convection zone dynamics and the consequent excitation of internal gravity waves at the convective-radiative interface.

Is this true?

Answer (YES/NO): YES